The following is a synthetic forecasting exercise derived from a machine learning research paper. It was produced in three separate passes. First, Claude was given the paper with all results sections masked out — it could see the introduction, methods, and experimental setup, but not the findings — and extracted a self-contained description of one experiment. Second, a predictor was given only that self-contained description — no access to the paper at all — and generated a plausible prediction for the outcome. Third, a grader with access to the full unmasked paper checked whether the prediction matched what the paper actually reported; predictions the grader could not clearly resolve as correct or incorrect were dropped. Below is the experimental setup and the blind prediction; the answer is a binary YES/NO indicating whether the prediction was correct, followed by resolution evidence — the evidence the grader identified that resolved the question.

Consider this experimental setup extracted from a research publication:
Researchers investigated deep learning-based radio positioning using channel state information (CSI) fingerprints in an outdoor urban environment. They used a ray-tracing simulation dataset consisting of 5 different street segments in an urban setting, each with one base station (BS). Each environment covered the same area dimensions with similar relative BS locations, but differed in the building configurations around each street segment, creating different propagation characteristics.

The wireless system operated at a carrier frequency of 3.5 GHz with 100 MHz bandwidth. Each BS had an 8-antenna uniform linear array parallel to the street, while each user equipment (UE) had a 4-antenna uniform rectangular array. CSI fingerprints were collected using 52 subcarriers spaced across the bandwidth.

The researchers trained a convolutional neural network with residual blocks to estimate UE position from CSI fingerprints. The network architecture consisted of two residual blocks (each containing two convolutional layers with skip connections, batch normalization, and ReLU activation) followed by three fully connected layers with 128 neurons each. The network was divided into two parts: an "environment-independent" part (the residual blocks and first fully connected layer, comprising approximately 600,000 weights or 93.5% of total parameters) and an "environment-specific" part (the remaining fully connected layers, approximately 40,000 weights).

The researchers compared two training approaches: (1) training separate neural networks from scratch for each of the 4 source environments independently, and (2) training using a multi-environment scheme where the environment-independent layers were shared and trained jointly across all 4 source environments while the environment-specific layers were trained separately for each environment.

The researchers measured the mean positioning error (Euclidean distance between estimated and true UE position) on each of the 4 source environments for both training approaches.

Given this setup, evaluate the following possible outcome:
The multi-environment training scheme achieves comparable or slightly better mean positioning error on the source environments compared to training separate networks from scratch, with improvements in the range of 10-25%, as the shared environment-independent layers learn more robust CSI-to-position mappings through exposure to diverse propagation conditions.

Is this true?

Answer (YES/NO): YES